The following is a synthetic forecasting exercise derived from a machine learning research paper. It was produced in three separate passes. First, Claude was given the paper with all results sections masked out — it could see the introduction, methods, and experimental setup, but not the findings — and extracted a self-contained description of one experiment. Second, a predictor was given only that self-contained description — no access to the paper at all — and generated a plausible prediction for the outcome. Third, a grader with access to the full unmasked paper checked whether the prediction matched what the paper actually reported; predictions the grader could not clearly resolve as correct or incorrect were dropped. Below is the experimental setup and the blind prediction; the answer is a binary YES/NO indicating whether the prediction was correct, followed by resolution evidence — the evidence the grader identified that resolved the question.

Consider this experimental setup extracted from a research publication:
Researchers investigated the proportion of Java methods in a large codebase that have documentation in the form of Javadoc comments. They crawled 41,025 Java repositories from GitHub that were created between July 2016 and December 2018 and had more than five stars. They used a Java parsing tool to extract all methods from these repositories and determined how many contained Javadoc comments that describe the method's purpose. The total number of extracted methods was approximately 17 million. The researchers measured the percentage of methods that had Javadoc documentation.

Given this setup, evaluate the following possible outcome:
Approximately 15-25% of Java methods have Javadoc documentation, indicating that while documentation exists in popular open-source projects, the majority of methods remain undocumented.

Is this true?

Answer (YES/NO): YES